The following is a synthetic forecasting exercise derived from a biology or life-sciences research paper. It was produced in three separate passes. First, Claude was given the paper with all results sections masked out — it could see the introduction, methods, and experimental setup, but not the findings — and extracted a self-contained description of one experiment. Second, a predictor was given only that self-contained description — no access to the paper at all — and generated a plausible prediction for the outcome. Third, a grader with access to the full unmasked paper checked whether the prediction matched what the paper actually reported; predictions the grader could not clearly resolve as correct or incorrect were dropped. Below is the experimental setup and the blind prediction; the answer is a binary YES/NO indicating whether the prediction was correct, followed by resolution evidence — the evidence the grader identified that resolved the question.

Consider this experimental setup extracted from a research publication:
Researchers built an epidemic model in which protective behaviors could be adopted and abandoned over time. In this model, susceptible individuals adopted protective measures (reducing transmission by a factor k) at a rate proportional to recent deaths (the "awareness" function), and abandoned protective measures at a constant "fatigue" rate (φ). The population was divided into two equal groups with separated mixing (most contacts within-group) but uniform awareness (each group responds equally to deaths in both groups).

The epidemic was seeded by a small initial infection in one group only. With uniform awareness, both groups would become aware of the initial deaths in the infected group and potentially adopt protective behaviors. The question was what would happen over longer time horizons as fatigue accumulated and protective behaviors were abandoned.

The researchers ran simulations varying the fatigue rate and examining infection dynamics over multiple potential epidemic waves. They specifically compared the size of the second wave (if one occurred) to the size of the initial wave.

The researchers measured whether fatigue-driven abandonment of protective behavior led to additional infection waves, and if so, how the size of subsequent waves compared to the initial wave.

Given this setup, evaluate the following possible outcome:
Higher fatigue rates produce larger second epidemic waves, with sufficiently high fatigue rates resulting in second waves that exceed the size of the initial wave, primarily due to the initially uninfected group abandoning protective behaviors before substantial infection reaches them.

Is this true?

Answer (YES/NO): NO